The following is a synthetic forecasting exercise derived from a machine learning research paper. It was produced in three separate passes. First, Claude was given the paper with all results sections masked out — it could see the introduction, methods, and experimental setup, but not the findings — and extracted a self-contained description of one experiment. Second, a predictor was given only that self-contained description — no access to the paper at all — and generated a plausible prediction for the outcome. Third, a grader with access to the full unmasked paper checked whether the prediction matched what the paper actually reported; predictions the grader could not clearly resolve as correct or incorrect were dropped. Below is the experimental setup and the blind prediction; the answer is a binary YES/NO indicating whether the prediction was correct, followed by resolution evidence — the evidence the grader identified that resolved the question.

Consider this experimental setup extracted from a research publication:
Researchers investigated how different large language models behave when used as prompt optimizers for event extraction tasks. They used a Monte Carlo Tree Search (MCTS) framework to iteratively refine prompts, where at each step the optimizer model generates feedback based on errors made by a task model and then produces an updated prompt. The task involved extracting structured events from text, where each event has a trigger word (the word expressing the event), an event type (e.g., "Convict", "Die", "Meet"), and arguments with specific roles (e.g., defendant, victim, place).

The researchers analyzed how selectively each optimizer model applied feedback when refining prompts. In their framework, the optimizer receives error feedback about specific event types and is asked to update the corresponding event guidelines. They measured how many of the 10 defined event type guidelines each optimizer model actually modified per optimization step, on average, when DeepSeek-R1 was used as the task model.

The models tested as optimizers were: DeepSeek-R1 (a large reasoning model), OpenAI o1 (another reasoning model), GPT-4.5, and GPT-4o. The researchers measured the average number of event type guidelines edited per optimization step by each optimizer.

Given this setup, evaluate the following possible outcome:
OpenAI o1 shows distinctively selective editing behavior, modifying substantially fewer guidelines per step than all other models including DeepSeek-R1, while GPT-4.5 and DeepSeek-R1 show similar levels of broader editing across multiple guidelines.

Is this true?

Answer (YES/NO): NO